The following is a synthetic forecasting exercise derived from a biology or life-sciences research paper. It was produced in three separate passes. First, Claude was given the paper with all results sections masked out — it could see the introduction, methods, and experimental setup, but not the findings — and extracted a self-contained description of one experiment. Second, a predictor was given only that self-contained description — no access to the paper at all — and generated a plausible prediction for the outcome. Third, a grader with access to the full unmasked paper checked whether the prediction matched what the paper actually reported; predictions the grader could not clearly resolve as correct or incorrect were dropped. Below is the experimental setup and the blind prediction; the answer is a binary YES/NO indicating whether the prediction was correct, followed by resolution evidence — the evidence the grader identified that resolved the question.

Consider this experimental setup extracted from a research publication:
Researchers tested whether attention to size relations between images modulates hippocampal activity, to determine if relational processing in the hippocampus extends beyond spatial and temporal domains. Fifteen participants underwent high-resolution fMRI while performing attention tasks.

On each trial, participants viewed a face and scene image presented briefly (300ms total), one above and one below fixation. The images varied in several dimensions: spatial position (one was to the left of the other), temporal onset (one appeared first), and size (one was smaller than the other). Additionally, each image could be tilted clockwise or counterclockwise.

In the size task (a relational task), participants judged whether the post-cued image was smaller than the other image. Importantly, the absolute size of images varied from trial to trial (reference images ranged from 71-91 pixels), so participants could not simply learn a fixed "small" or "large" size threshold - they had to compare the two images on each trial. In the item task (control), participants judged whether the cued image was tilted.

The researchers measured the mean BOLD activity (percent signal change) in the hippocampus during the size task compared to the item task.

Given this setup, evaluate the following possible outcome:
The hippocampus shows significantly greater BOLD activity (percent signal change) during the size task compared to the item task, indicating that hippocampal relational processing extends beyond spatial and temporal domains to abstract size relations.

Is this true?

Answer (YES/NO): NO